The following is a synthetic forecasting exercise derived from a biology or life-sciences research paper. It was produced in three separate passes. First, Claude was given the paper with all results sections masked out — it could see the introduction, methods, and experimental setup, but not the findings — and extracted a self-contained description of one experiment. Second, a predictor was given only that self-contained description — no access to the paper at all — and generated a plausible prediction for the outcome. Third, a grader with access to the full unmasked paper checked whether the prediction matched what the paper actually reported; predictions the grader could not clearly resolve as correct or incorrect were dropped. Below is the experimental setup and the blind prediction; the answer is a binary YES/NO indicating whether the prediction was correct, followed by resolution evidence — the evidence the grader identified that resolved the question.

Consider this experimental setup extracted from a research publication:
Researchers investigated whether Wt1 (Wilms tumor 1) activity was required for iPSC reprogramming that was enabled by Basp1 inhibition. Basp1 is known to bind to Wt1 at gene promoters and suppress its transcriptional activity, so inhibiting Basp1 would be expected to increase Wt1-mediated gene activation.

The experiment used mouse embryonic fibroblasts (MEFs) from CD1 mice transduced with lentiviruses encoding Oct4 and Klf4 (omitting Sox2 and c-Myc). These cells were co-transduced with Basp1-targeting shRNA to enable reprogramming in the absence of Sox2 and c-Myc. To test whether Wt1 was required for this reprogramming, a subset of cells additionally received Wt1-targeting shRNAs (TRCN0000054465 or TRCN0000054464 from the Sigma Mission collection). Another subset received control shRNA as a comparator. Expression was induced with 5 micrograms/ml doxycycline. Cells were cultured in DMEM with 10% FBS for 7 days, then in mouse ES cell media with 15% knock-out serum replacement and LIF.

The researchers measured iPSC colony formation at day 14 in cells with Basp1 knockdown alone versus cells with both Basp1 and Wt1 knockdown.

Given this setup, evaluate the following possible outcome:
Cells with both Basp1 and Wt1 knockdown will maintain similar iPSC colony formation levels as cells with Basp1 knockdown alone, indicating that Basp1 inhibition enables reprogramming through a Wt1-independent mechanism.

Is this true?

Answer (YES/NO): NO